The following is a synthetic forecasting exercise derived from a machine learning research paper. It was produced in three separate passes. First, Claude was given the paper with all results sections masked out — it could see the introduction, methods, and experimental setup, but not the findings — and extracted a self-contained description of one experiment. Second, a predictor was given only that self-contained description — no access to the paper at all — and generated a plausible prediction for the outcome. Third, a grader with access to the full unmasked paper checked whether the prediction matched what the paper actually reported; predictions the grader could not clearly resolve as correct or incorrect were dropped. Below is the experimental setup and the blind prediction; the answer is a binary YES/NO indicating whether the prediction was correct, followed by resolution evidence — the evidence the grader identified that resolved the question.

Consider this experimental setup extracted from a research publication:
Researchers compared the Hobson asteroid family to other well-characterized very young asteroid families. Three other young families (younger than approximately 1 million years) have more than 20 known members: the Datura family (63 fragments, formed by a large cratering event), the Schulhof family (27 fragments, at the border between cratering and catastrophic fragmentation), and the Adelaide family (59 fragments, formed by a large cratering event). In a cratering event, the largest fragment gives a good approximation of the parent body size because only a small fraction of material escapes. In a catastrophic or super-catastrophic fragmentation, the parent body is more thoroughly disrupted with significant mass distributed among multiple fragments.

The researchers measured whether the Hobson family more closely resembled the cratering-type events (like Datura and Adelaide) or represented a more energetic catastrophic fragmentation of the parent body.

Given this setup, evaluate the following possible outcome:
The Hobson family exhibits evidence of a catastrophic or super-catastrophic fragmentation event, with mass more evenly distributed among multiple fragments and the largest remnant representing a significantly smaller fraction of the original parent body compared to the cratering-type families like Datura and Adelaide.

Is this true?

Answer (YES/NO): YES